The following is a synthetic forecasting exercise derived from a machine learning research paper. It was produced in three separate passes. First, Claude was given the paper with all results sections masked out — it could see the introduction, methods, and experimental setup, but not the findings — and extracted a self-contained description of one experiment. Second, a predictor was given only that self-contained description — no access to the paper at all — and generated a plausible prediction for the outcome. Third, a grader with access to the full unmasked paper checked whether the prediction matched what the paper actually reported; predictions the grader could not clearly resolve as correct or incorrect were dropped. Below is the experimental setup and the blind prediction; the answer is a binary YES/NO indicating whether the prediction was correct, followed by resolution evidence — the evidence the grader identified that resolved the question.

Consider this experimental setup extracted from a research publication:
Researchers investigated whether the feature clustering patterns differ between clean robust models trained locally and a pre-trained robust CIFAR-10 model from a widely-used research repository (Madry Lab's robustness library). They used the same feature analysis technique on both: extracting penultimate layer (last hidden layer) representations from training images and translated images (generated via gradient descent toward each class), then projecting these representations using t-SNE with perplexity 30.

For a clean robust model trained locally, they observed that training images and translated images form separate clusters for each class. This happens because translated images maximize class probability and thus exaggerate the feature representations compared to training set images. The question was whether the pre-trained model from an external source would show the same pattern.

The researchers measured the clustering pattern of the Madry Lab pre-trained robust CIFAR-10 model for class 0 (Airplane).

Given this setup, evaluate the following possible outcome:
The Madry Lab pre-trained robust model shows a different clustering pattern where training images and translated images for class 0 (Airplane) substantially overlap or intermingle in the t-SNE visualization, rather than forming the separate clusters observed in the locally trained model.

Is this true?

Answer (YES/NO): NO